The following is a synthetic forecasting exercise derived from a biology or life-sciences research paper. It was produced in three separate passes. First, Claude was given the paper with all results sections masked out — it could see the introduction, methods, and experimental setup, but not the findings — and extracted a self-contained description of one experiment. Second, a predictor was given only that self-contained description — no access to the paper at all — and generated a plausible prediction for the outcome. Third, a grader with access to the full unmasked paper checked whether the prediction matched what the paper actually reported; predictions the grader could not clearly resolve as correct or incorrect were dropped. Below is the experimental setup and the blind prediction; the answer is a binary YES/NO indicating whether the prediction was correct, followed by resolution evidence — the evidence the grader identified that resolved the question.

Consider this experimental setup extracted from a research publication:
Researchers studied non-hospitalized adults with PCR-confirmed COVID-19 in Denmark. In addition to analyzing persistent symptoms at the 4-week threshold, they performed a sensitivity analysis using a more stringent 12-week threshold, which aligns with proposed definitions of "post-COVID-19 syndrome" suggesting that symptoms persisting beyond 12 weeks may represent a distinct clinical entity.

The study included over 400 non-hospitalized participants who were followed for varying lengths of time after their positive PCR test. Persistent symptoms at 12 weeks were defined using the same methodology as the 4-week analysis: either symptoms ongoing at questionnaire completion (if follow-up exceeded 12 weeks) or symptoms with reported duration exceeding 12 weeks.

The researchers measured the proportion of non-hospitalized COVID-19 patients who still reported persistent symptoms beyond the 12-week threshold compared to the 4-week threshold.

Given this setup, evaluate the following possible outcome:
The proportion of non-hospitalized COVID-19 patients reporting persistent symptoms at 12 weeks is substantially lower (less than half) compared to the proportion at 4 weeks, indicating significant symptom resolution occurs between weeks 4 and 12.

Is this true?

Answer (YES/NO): NO